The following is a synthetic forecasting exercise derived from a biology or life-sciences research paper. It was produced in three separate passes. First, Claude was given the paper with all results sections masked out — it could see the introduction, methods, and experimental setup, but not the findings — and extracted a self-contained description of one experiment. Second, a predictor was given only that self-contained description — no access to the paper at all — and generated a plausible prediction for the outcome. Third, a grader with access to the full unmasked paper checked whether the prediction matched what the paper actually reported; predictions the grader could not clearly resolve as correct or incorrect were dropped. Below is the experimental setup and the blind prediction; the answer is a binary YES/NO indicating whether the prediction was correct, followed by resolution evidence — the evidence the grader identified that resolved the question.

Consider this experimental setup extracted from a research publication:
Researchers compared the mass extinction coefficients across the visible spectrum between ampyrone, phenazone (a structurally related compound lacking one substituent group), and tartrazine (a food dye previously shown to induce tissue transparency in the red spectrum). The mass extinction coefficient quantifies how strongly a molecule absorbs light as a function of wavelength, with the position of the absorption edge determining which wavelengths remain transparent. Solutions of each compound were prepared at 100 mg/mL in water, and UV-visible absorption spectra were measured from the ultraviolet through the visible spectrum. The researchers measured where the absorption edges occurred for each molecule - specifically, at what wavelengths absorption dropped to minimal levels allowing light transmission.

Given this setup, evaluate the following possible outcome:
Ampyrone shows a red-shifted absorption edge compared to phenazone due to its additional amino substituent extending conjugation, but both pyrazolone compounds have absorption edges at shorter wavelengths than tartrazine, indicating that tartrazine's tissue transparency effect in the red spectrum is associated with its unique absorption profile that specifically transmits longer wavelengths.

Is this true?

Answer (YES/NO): YES